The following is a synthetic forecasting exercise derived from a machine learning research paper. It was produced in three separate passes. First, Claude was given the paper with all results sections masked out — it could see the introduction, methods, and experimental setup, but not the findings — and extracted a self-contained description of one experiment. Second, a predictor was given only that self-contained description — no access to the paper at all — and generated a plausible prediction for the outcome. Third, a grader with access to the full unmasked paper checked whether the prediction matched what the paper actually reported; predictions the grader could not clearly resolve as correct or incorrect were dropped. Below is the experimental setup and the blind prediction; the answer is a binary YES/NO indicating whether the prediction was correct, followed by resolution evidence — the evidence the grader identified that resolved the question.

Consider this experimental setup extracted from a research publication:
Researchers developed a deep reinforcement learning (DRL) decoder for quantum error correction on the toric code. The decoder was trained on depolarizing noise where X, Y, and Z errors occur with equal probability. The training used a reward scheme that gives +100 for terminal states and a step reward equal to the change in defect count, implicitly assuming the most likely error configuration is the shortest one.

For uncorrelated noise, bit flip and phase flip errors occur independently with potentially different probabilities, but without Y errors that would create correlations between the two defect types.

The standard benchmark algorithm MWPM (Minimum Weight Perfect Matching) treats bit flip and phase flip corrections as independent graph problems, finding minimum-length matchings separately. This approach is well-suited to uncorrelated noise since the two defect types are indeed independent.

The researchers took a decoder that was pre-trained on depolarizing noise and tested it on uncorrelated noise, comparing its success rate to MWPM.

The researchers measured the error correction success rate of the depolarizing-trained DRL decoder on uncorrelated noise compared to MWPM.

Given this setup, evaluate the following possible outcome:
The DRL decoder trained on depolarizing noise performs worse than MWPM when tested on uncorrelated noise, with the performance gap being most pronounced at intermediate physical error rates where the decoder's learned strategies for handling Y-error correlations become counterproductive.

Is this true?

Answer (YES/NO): NO